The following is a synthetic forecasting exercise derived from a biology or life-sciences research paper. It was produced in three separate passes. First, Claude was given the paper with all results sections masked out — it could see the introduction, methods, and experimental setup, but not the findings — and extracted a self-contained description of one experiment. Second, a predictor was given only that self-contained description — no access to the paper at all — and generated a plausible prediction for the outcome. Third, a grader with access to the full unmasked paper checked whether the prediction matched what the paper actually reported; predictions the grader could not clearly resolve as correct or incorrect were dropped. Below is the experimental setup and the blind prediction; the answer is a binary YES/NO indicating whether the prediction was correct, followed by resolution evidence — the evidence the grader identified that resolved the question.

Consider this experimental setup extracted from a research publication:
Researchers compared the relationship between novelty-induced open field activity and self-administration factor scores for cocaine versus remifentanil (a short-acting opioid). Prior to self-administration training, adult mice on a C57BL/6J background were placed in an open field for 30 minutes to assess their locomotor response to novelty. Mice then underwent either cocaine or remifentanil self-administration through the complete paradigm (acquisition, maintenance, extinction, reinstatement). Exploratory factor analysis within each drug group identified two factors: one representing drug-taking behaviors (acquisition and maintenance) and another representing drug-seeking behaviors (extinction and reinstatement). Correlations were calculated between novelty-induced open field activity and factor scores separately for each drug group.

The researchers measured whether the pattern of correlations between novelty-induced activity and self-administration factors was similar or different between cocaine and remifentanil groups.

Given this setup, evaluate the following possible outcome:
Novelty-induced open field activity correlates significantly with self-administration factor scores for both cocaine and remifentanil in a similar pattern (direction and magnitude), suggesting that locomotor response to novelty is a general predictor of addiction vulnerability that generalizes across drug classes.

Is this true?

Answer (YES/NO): NO